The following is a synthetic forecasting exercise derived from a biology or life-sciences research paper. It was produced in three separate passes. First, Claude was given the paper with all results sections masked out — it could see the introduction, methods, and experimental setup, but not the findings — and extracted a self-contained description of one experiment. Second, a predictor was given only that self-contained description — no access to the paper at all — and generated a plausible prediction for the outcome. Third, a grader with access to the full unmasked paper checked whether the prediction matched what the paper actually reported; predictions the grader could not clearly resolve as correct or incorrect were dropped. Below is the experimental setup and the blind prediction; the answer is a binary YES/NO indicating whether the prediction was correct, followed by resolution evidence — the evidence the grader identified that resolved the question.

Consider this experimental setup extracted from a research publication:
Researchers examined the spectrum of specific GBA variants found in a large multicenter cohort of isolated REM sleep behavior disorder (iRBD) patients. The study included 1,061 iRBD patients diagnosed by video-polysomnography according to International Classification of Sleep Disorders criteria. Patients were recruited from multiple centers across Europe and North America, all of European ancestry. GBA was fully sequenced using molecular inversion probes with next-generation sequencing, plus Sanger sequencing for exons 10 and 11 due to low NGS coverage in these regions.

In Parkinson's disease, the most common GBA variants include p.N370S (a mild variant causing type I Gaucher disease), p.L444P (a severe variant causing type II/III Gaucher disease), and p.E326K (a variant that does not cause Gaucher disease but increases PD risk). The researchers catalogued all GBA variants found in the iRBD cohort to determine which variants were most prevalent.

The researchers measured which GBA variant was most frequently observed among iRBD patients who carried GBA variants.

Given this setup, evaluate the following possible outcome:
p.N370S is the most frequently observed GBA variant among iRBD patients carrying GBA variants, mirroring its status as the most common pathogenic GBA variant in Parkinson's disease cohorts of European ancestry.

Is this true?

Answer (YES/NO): NO